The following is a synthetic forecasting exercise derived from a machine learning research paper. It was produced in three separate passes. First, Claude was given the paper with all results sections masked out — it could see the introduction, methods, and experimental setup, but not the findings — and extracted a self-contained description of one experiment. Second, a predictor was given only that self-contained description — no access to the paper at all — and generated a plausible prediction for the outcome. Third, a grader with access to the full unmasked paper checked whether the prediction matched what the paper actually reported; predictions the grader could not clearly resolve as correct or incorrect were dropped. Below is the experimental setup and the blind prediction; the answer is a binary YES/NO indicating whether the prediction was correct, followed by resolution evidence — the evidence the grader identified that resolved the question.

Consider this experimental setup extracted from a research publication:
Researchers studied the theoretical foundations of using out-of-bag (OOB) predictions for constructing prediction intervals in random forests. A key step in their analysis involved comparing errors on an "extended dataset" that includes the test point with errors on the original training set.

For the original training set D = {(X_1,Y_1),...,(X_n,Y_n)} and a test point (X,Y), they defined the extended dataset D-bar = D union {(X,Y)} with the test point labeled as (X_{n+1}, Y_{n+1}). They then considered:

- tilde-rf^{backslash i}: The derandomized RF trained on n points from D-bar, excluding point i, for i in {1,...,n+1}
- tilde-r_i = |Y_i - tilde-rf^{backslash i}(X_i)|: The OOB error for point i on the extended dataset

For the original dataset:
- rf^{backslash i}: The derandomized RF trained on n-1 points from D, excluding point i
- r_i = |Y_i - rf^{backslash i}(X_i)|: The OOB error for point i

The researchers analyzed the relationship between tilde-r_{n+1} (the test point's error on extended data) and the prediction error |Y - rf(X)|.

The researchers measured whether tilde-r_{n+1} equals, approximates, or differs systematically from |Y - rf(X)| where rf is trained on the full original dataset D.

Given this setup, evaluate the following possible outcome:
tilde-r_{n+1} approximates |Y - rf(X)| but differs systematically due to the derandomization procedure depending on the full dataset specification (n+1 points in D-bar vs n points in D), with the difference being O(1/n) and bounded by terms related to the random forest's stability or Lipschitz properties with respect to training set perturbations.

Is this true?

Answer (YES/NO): NO